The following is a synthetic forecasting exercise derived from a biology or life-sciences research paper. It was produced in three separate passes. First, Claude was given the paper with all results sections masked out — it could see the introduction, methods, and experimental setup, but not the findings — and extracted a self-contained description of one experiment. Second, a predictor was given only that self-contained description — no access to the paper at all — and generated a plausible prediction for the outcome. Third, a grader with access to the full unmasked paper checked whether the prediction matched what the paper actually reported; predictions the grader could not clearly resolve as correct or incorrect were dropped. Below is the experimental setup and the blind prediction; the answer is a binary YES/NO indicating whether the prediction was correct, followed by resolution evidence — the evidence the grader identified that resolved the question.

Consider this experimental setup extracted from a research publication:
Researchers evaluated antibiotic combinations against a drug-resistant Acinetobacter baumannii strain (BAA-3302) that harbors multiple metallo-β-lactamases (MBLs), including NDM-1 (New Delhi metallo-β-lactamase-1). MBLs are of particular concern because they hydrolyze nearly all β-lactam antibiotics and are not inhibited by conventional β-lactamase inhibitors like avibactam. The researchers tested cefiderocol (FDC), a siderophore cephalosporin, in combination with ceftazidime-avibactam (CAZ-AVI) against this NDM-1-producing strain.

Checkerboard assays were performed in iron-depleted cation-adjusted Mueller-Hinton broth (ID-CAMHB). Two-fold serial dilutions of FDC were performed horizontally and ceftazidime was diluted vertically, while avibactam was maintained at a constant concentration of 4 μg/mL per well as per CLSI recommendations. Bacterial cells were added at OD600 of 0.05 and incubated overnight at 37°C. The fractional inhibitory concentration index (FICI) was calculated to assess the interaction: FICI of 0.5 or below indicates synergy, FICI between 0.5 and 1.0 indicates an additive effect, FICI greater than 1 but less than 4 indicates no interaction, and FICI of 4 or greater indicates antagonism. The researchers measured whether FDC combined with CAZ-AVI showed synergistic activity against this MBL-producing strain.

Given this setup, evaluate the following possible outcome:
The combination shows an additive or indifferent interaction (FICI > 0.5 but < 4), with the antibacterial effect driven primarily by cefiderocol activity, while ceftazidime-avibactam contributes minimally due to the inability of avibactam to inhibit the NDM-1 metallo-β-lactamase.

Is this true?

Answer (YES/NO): NO